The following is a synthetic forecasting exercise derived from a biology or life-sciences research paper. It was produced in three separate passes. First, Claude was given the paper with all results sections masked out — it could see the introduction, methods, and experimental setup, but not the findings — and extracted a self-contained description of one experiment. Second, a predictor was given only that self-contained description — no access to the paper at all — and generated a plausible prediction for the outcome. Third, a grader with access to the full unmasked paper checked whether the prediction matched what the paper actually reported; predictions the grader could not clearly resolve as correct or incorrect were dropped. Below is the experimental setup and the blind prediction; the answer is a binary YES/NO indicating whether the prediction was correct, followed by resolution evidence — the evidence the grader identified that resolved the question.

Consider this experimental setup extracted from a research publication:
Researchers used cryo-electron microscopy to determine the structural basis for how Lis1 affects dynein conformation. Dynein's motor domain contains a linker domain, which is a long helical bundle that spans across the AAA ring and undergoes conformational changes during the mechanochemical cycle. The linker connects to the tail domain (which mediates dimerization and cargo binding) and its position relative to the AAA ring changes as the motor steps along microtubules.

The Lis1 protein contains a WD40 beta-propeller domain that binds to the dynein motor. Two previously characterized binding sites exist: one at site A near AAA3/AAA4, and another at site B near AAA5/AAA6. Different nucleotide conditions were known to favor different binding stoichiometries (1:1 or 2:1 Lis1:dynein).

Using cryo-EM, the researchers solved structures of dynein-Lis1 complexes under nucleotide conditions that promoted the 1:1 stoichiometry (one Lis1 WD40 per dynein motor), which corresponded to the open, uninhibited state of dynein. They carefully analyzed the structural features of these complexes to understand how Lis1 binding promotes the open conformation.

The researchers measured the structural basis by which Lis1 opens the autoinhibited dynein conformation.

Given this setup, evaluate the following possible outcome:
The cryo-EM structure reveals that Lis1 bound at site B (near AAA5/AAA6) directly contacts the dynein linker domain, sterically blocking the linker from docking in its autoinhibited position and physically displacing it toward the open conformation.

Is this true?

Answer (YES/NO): NO